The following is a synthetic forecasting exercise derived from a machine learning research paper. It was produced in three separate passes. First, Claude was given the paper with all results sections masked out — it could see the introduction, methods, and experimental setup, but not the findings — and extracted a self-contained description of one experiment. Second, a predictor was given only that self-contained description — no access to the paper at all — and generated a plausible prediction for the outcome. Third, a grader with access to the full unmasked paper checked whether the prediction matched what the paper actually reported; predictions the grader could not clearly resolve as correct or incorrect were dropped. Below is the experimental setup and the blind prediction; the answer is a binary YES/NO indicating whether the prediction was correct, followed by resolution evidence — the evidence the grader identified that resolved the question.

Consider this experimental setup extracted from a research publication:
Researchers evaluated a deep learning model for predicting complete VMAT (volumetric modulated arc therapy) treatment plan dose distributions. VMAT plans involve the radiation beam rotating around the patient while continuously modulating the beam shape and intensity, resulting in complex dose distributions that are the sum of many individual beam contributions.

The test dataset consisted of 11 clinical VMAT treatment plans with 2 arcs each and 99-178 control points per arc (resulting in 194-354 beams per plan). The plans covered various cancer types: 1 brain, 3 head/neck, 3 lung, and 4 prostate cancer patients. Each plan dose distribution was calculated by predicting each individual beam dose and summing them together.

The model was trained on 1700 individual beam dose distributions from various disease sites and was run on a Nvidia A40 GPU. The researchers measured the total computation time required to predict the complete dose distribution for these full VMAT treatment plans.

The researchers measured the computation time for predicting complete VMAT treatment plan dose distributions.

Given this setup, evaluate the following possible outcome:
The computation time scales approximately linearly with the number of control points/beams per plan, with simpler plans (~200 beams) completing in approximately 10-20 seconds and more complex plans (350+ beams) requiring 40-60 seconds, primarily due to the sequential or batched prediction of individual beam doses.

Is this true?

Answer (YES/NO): NO